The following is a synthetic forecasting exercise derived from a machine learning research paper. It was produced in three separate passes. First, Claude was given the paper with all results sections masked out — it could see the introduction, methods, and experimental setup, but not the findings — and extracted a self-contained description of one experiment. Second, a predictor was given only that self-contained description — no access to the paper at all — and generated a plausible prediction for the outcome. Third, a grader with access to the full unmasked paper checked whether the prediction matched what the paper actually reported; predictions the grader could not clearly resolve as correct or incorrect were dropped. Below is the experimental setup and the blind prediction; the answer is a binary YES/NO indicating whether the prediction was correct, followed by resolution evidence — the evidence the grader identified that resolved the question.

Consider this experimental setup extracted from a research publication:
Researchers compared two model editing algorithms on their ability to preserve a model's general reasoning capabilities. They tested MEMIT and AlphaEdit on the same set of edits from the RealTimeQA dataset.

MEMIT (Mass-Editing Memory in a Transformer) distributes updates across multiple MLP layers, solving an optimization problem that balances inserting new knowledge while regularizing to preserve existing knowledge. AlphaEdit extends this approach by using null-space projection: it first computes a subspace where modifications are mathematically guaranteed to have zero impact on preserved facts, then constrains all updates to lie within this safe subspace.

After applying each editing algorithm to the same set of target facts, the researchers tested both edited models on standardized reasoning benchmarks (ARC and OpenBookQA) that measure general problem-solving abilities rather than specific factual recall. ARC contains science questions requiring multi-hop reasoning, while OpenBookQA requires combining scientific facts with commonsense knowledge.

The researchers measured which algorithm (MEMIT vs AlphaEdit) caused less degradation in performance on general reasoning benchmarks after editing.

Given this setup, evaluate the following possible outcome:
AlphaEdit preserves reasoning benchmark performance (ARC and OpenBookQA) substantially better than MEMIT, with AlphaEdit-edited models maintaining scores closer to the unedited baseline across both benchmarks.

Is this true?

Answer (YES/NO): YES